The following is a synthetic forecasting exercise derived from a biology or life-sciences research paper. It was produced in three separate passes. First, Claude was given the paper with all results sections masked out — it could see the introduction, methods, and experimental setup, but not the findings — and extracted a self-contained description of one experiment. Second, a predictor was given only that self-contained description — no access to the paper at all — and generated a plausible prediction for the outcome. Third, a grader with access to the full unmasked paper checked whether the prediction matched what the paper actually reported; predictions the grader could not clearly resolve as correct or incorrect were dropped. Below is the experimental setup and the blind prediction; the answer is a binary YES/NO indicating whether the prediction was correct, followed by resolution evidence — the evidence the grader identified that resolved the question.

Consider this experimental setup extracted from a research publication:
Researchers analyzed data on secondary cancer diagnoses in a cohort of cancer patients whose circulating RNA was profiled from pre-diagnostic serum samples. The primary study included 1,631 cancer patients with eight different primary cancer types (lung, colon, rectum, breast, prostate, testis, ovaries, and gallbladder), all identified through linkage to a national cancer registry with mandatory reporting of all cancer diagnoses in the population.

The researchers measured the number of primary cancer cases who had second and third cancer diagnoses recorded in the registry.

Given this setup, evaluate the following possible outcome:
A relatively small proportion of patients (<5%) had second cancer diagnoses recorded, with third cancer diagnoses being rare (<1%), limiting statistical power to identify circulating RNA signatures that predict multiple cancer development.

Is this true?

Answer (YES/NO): NO